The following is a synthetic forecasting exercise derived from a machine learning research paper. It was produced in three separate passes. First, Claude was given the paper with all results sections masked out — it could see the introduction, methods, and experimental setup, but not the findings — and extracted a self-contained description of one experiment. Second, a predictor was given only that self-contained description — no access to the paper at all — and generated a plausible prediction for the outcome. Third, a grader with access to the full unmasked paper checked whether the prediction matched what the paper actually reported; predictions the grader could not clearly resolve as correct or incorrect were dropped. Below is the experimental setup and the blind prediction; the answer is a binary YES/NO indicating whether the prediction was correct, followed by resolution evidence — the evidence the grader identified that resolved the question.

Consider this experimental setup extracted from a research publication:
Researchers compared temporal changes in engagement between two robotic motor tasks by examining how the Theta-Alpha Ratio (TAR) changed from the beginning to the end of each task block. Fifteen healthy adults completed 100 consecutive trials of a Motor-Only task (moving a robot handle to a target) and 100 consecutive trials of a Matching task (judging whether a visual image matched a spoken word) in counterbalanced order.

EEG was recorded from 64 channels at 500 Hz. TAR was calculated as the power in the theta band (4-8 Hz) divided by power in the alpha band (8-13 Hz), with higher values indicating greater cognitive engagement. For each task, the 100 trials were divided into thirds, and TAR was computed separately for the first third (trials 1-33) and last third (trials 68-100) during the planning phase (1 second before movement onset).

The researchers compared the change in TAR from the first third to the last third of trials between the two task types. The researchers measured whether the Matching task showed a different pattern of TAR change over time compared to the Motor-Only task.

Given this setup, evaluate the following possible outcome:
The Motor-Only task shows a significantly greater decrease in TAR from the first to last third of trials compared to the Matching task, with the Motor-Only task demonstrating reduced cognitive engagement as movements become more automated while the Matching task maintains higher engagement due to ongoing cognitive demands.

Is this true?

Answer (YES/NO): NO